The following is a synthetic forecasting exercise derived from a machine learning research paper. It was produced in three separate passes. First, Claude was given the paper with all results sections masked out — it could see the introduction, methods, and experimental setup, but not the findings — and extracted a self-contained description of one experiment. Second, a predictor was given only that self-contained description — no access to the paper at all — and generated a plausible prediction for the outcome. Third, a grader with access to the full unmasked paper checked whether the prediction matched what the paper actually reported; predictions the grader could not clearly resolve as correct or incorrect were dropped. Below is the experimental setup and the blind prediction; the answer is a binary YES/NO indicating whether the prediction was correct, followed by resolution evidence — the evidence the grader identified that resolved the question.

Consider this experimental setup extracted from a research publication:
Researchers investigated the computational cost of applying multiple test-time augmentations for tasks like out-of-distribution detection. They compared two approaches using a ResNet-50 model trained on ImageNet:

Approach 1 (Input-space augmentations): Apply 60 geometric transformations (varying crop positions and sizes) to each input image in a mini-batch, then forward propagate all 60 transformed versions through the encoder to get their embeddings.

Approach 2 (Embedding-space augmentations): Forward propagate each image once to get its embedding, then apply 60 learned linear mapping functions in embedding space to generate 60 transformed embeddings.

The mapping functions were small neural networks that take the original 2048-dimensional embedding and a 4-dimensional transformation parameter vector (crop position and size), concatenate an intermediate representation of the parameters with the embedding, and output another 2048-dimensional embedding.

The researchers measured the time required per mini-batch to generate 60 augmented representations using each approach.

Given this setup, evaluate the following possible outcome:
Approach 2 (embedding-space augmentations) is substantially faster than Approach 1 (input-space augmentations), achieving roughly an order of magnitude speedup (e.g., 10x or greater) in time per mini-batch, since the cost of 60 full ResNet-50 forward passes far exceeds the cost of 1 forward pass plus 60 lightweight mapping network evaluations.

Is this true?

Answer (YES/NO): YES